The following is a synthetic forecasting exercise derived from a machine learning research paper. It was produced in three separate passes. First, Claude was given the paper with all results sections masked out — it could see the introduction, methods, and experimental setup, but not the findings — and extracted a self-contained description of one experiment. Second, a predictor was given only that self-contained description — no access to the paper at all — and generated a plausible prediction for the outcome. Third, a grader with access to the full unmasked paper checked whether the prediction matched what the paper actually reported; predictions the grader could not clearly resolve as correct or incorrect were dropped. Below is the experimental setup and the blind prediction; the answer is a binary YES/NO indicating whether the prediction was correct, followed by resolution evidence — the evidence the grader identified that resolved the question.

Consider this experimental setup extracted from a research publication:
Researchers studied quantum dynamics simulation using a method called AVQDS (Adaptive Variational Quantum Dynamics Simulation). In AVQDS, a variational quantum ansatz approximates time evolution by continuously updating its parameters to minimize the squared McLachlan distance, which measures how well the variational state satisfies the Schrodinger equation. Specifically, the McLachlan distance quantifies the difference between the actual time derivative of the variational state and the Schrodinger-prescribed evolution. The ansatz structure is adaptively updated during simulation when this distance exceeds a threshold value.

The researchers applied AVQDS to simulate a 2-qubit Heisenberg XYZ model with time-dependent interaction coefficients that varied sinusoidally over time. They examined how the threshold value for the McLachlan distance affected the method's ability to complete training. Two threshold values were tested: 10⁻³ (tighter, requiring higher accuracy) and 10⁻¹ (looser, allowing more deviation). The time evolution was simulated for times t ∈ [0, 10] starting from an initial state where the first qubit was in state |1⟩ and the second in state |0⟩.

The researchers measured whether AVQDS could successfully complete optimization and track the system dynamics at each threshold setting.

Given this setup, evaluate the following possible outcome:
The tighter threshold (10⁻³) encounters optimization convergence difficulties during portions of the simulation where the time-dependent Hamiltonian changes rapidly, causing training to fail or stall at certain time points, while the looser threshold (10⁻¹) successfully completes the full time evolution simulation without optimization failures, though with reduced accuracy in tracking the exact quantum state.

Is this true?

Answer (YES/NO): NO